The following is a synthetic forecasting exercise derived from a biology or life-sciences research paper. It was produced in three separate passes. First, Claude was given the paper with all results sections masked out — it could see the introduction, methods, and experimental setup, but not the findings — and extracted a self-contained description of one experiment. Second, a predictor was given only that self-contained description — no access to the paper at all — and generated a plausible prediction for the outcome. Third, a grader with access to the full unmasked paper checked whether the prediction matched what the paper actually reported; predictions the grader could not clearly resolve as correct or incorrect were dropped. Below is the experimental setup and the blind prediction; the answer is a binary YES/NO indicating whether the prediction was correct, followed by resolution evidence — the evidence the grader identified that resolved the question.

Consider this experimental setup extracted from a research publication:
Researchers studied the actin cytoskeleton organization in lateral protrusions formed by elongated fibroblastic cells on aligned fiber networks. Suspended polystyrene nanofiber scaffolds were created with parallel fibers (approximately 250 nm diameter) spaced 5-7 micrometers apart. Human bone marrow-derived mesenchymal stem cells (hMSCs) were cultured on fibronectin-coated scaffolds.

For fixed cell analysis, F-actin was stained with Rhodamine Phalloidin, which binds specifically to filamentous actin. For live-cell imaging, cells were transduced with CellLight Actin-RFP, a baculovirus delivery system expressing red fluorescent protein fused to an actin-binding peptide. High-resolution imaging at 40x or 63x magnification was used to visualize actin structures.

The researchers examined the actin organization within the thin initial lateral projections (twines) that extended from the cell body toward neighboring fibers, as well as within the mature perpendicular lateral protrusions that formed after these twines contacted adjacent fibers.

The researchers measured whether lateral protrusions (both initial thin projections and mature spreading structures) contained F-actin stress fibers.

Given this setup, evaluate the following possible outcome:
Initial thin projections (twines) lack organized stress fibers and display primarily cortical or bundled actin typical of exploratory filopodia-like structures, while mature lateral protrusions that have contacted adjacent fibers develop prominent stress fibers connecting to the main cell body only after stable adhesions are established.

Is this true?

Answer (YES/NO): NO